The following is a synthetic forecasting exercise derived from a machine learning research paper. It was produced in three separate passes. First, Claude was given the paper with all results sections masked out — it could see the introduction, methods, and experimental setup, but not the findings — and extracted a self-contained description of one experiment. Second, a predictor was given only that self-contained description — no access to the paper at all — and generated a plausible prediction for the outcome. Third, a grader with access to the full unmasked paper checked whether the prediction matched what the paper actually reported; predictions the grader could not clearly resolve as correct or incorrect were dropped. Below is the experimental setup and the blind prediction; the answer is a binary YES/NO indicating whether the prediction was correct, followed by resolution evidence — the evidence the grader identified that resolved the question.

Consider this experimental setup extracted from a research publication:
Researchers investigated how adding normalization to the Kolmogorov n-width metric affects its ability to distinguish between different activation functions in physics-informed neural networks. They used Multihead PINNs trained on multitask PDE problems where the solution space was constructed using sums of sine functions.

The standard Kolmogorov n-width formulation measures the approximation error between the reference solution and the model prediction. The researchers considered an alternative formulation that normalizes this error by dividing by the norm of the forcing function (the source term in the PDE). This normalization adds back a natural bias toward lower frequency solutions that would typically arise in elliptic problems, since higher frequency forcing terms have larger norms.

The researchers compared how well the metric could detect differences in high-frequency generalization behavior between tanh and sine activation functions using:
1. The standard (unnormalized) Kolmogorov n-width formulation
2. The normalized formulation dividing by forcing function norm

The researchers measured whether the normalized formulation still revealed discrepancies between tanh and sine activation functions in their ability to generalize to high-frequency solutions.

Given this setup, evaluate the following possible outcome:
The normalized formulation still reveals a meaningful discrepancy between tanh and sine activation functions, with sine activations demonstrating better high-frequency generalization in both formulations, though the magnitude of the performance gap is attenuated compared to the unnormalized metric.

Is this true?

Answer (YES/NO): NO